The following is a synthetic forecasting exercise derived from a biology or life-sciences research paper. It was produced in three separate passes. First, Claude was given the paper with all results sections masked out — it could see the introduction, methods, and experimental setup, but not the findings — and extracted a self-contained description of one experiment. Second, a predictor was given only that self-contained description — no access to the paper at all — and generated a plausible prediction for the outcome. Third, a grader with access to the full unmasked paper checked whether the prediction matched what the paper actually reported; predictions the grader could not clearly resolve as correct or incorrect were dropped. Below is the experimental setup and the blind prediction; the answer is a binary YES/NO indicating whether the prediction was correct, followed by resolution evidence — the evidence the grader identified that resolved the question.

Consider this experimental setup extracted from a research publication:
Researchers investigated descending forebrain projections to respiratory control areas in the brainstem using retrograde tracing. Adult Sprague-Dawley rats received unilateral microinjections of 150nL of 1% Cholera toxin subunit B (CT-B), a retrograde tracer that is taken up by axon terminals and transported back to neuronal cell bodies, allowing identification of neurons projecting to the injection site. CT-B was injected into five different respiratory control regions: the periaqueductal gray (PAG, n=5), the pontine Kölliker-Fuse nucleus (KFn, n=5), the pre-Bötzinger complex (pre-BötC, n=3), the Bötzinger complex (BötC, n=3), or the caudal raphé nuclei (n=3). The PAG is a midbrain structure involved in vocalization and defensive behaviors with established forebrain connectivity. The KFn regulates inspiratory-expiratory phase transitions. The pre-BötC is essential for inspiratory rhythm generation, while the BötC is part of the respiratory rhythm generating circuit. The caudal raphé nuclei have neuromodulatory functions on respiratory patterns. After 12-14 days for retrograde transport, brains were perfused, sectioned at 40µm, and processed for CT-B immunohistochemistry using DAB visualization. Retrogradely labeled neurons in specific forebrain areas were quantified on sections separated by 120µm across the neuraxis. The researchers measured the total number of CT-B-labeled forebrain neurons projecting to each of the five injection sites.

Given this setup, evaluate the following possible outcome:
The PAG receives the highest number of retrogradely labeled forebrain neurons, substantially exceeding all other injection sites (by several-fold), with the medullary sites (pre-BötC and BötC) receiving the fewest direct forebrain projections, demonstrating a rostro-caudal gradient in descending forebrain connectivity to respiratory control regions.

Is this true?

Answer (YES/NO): NO